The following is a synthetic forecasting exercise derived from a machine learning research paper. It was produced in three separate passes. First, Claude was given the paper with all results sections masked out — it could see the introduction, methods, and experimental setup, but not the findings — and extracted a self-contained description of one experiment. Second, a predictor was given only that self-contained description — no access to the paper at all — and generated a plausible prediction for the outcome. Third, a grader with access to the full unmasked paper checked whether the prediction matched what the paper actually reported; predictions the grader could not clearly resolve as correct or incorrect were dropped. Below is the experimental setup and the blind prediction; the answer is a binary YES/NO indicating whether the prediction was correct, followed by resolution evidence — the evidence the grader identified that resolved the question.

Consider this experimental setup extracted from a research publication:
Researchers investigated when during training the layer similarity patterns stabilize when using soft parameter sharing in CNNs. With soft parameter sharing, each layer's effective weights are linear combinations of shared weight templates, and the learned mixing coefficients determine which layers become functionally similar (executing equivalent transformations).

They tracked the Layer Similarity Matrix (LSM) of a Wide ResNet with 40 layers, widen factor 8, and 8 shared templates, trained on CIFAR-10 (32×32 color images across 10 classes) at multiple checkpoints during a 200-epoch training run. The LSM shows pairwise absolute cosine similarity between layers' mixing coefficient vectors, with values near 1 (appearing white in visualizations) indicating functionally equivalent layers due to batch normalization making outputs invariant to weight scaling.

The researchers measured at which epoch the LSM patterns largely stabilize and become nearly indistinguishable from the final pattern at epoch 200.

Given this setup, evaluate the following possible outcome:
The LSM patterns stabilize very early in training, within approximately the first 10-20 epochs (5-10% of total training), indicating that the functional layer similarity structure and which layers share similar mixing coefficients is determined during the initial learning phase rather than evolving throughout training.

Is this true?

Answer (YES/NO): NO